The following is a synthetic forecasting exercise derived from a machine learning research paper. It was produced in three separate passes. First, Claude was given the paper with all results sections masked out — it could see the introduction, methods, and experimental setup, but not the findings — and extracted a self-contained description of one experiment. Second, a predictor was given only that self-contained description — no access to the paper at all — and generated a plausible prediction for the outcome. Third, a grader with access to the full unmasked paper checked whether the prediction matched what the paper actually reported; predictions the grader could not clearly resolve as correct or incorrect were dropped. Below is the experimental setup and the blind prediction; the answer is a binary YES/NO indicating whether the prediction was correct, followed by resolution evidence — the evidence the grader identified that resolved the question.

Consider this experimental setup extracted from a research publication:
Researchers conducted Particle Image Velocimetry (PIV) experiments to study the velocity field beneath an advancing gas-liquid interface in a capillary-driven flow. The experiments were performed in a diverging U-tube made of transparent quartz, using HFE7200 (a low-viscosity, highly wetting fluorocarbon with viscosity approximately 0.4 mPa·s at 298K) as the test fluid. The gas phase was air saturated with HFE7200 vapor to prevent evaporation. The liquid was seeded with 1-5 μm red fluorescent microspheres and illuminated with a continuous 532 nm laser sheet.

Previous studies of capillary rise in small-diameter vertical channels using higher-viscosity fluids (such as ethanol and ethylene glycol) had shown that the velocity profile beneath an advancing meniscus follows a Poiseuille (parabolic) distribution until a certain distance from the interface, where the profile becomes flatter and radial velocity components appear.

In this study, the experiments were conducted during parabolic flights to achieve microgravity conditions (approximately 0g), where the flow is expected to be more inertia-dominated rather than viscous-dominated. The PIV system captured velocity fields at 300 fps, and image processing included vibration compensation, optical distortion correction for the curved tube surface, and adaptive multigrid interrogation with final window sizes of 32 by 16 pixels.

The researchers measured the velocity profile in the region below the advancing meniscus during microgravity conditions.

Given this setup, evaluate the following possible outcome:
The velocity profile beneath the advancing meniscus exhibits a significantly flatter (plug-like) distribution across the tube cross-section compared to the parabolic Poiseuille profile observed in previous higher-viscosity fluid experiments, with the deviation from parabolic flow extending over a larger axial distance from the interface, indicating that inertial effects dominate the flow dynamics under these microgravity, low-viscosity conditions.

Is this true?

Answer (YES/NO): NO